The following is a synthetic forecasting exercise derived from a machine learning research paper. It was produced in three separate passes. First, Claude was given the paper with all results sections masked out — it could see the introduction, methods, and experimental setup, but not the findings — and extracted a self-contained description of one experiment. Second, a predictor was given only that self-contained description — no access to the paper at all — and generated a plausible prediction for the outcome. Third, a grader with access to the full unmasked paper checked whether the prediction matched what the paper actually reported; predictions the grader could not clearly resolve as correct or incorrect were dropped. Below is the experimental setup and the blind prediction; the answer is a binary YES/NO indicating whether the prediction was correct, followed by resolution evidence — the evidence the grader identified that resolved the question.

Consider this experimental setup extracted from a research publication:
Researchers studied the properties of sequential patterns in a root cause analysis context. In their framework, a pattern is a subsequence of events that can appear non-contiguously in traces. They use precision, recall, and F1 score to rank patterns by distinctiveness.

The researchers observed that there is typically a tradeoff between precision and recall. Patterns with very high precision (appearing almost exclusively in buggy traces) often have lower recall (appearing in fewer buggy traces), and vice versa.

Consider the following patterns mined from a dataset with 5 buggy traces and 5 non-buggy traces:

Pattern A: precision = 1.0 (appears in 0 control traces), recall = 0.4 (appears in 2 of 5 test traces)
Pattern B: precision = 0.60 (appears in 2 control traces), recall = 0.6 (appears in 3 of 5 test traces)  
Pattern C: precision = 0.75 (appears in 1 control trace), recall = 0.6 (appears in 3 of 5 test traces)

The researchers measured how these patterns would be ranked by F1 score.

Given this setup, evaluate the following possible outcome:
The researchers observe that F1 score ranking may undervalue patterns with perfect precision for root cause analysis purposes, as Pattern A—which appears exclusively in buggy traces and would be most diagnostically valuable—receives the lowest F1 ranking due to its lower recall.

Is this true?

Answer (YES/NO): NO